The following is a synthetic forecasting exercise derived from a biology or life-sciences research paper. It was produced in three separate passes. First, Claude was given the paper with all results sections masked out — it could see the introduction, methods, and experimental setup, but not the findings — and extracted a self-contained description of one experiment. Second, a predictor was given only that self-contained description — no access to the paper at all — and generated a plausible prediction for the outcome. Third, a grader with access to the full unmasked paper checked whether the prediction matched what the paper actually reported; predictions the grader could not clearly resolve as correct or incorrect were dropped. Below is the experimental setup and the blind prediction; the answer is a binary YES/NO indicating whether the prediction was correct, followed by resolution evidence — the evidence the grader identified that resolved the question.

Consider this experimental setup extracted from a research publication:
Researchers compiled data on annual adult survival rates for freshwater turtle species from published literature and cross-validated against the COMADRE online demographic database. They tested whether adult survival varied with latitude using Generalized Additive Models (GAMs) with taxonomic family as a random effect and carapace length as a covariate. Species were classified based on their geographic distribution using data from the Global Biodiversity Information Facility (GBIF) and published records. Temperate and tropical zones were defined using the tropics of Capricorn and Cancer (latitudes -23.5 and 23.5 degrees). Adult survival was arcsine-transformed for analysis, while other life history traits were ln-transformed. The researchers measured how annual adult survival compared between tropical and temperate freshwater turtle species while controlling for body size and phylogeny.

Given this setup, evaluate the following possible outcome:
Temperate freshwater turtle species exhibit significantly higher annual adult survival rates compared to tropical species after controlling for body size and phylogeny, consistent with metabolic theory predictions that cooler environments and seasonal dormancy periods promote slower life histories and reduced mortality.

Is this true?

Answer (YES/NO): NO